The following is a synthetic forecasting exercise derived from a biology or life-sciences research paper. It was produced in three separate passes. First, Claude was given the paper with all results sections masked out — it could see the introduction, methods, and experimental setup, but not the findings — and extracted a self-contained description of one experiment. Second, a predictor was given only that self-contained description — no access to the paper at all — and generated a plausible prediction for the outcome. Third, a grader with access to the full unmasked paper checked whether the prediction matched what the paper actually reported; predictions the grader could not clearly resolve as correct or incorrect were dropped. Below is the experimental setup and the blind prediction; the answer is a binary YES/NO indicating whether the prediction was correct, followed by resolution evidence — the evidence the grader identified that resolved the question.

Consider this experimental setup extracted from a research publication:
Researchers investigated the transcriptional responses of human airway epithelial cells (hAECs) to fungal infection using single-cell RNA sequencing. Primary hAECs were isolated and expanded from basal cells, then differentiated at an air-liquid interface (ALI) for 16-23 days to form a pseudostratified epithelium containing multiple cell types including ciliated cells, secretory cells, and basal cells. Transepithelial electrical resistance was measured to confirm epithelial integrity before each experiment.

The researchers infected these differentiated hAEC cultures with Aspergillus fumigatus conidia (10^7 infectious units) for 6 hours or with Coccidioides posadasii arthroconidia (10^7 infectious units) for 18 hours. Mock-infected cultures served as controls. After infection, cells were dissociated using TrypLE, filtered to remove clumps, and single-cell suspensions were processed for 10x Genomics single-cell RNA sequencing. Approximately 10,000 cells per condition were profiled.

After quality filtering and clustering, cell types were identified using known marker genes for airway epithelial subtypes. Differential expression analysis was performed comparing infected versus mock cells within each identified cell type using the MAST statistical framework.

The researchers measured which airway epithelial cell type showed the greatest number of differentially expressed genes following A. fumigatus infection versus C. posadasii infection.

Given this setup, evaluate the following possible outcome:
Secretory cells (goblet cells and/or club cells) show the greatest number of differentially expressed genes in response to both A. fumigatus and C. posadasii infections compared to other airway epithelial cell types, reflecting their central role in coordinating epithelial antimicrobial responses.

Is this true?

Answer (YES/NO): NO